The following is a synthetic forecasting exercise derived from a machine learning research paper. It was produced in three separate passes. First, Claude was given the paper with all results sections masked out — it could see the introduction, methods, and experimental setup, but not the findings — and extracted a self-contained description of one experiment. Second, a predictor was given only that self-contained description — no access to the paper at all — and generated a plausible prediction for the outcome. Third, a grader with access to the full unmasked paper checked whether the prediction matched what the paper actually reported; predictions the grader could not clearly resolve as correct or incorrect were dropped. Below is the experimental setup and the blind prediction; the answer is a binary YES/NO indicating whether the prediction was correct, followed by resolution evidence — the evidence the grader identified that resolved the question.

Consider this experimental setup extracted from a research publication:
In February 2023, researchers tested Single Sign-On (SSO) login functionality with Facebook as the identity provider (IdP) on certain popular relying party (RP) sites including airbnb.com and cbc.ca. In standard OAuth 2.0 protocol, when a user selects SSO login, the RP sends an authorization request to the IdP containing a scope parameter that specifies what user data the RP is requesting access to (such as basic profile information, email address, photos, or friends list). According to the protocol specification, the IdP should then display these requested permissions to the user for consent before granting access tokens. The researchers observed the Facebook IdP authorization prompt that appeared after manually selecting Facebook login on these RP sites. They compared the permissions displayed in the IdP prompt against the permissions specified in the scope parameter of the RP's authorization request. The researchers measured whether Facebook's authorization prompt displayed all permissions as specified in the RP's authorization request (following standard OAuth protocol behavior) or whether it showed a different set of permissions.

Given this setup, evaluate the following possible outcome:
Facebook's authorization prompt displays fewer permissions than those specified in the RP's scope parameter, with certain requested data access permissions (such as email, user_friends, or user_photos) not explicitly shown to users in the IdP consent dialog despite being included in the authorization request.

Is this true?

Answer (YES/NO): YES